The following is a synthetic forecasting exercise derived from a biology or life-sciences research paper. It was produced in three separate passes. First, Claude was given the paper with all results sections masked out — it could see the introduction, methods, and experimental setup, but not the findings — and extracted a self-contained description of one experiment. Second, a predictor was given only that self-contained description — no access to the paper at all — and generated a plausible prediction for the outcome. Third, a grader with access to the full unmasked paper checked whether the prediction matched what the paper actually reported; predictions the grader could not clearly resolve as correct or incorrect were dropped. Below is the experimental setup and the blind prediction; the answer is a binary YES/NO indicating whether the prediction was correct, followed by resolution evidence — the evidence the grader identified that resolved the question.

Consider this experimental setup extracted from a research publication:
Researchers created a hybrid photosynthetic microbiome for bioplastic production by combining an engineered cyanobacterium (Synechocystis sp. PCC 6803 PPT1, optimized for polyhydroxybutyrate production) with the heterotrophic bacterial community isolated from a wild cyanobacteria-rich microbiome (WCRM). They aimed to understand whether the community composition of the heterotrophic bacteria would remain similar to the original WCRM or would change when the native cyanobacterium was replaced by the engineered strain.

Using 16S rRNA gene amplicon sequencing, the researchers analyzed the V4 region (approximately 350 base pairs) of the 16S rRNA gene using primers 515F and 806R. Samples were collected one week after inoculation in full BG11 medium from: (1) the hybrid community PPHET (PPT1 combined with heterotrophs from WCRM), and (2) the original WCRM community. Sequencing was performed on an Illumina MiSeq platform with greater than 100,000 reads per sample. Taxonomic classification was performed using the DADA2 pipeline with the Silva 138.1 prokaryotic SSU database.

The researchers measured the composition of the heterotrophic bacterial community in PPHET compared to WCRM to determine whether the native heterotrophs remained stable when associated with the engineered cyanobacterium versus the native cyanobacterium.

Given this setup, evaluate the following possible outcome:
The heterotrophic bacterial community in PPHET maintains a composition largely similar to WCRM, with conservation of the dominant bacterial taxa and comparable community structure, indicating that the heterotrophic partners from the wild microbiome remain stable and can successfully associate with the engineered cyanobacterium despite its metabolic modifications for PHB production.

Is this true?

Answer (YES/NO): YES